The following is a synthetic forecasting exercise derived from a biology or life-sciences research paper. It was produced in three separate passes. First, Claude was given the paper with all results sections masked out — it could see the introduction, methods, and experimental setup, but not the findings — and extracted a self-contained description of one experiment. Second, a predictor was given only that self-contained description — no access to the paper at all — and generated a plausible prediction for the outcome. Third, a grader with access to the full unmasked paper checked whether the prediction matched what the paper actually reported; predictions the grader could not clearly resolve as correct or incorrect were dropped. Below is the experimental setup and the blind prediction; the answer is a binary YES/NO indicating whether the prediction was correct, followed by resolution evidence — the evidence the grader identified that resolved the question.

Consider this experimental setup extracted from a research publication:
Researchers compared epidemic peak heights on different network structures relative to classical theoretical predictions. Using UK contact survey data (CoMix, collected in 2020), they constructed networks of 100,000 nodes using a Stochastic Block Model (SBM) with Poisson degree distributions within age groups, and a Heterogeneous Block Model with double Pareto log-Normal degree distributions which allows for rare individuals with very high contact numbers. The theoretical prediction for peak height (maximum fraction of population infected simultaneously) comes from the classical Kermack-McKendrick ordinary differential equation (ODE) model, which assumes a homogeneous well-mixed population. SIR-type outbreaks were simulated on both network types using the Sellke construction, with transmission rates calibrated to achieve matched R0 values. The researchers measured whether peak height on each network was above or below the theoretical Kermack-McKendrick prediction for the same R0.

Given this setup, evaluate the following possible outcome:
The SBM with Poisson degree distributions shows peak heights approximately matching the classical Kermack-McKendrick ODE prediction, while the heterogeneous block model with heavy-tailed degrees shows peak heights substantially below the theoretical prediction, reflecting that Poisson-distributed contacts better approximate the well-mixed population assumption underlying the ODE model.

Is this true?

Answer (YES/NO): NO